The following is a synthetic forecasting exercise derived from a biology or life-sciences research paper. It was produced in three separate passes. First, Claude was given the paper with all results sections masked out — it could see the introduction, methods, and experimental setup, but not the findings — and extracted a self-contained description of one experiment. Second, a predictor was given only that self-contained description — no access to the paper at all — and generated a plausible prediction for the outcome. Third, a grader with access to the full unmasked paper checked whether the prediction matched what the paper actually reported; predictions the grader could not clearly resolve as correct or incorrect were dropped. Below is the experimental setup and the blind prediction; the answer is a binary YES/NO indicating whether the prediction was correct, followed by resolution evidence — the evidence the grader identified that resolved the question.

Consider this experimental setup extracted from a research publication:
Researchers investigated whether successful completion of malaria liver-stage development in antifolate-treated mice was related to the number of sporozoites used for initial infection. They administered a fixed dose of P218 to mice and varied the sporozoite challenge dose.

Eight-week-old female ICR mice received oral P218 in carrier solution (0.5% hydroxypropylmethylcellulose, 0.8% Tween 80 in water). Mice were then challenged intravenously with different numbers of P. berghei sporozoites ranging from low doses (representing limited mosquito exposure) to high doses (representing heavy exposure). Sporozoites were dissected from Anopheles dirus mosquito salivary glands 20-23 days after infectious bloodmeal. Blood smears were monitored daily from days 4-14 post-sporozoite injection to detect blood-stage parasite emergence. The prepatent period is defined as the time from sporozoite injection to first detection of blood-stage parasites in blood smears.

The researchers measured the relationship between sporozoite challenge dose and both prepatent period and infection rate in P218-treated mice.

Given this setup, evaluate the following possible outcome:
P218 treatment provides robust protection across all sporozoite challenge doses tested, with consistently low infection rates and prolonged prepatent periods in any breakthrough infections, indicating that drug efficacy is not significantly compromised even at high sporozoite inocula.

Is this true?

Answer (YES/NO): NO